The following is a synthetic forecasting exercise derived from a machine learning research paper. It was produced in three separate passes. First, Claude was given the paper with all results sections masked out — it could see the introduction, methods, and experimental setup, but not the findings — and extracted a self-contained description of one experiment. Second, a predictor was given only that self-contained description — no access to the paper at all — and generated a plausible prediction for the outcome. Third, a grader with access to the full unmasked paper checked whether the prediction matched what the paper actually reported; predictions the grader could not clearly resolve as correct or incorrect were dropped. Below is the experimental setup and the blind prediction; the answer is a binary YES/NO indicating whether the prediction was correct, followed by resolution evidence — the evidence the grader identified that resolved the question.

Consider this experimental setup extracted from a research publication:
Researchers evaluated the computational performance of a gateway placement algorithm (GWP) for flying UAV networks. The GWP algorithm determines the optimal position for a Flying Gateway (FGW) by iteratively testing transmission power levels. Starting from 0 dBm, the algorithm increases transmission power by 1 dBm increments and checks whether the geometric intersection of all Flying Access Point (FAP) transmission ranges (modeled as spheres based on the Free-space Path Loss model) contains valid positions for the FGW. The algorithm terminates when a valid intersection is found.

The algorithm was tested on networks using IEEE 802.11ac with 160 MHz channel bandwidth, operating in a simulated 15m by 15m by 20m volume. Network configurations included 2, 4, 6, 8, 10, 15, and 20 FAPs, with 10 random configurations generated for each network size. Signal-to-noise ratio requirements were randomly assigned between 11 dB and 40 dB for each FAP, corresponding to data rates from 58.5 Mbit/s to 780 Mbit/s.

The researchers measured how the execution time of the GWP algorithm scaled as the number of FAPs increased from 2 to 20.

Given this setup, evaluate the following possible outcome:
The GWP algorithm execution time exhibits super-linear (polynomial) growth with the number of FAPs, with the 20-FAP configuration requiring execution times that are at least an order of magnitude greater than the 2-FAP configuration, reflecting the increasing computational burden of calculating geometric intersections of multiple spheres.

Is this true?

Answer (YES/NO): NO